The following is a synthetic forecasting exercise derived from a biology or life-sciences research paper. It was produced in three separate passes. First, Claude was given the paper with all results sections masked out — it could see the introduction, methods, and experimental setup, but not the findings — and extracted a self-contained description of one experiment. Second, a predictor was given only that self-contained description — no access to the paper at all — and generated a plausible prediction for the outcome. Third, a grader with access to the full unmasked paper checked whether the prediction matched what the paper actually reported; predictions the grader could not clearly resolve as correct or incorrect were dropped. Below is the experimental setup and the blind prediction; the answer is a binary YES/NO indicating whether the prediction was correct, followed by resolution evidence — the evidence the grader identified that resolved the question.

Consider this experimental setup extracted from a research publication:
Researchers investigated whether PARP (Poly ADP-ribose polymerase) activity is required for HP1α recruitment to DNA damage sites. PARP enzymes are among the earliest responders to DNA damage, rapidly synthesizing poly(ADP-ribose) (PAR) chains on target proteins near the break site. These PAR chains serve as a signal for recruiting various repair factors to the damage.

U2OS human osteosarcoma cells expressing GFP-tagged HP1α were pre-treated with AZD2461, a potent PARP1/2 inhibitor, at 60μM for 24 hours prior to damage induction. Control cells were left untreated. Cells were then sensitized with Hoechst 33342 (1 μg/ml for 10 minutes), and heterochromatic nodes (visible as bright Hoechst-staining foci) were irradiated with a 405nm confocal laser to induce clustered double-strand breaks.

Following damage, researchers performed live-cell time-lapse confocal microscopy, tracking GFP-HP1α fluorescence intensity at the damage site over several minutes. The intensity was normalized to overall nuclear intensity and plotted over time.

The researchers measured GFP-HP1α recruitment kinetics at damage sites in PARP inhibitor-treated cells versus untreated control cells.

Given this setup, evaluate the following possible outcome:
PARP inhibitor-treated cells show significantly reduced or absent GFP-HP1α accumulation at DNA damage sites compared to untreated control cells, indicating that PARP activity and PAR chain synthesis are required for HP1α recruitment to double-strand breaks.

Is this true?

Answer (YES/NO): NO